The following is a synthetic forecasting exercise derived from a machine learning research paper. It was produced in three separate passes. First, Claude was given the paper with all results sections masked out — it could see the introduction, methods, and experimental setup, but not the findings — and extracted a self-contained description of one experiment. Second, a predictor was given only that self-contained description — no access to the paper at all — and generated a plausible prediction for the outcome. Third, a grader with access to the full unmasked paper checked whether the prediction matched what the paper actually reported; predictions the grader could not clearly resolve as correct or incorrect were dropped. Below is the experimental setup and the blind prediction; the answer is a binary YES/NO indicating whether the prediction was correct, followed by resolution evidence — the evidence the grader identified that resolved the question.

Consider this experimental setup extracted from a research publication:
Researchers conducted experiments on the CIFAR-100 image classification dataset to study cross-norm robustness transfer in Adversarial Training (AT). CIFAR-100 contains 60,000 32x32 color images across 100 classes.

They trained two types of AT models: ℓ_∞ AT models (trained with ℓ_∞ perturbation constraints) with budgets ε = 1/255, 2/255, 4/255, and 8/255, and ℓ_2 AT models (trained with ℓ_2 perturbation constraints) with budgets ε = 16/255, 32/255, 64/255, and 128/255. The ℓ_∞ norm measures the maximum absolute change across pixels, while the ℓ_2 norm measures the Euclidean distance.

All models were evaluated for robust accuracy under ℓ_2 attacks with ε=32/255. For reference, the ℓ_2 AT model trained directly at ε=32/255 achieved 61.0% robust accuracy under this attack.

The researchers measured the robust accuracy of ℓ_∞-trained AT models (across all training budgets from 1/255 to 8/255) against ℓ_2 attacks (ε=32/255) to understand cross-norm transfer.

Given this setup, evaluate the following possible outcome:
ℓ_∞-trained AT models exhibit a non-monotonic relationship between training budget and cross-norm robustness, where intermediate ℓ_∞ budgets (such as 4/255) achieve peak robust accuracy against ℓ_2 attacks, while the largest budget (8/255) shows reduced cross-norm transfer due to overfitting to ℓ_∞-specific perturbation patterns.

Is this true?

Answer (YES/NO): NO